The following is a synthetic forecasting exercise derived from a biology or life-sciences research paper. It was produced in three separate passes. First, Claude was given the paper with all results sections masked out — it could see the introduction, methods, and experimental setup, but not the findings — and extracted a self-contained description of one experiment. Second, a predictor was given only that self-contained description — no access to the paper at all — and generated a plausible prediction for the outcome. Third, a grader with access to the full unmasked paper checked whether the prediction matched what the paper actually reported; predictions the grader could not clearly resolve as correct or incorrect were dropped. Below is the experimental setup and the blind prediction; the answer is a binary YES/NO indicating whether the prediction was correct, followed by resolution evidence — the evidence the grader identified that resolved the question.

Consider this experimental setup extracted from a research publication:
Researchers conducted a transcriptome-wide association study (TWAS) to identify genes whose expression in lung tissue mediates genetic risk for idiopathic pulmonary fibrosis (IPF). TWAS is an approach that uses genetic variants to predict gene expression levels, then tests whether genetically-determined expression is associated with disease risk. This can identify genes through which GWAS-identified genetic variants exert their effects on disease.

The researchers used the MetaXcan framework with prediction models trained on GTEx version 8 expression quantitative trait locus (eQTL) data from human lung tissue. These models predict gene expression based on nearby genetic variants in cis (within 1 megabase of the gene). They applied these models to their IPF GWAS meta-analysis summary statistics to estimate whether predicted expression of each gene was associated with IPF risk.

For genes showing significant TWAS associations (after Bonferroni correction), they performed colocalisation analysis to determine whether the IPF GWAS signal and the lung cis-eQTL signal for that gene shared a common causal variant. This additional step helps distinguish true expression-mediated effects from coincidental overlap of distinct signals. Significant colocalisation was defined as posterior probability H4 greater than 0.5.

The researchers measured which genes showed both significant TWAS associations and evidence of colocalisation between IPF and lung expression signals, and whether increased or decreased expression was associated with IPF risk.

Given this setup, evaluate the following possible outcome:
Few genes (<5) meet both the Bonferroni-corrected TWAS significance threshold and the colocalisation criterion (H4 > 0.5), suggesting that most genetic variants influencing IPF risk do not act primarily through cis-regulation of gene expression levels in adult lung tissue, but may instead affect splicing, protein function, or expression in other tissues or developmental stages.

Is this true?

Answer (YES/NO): NO